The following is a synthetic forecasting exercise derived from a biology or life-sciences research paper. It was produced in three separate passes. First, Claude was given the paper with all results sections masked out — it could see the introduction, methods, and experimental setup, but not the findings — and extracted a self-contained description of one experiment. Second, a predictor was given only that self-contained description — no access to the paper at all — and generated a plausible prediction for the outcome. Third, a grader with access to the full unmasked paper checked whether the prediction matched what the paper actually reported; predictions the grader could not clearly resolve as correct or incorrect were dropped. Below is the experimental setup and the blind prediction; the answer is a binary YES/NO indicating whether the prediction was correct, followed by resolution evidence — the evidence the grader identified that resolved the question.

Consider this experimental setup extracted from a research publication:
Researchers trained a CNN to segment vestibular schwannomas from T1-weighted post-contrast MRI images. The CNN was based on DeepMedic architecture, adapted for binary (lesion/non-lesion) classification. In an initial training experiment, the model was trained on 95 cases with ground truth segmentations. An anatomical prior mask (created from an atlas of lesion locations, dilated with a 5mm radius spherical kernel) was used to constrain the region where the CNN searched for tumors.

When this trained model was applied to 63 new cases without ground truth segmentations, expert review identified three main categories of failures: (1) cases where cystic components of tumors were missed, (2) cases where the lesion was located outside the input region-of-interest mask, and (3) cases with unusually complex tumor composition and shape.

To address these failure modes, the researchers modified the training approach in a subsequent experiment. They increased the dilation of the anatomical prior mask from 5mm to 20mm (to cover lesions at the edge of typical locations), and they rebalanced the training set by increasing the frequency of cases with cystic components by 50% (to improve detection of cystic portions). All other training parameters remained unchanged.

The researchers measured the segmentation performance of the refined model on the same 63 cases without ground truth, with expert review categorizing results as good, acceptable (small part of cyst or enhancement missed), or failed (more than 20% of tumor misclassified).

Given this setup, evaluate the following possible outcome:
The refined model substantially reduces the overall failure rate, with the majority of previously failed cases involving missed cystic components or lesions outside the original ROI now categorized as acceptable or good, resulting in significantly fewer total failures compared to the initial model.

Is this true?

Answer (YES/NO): YES